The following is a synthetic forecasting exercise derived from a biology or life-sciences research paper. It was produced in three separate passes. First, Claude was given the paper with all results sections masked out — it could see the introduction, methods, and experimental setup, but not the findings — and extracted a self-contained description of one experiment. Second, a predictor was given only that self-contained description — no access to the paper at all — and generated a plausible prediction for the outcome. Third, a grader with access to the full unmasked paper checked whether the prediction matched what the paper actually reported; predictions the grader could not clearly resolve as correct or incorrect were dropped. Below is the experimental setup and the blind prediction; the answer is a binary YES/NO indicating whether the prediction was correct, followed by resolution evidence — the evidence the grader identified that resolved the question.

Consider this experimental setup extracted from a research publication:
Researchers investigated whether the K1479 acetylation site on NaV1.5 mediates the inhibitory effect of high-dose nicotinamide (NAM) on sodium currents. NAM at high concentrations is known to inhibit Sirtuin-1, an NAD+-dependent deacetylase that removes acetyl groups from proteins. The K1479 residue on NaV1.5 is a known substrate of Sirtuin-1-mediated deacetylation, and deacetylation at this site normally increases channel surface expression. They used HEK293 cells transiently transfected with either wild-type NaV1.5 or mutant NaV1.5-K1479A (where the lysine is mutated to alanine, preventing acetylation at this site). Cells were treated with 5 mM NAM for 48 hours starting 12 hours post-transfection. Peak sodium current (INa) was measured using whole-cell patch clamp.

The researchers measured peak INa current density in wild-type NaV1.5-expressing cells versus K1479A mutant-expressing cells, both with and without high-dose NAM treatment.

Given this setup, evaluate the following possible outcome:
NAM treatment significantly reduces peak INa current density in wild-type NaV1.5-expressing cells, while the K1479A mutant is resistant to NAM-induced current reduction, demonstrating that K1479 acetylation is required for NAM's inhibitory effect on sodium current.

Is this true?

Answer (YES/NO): NO